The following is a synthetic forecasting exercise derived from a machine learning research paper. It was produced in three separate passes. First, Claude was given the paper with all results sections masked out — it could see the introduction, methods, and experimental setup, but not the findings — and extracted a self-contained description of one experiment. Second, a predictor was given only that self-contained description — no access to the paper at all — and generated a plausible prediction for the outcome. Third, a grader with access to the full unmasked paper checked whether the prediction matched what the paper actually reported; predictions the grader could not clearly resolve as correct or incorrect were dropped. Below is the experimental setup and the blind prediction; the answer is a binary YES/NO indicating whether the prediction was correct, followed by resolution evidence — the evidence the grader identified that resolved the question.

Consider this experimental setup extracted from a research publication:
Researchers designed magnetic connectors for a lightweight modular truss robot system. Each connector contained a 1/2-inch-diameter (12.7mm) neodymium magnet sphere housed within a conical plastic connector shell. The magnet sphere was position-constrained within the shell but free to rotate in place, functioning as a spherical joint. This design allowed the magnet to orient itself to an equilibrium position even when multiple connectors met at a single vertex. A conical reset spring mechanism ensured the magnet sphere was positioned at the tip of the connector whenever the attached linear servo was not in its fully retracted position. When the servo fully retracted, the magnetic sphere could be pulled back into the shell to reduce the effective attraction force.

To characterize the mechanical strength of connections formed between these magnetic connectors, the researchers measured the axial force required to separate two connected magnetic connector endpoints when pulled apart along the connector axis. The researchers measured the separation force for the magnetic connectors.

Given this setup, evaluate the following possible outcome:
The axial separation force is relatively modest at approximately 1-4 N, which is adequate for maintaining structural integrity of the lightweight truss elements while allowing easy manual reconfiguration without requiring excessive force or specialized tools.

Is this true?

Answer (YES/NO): NO